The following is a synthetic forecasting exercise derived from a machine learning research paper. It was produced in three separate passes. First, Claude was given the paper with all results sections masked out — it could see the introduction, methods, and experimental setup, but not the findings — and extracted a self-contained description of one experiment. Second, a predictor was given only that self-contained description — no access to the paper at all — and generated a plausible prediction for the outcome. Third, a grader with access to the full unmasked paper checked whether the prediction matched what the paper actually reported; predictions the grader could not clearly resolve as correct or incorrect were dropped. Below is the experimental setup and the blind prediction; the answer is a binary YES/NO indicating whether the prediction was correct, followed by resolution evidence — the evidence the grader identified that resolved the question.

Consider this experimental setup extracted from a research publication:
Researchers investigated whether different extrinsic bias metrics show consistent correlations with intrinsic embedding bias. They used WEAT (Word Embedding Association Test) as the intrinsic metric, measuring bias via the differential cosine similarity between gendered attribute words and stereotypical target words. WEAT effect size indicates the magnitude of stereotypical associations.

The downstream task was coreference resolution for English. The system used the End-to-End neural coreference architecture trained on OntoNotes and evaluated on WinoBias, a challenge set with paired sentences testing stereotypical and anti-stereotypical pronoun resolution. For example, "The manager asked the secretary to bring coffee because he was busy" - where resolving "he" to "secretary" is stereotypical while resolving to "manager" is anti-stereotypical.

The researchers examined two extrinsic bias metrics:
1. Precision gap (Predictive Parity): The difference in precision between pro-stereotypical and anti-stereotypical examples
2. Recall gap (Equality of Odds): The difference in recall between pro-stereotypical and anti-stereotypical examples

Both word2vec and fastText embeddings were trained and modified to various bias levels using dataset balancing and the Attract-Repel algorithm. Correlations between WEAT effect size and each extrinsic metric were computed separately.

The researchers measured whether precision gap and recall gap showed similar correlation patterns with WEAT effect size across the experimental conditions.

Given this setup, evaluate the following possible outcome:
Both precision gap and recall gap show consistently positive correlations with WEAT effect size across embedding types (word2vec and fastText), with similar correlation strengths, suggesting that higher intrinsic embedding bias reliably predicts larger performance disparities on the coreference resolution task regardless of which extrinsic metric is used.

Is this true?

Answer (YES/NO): NO